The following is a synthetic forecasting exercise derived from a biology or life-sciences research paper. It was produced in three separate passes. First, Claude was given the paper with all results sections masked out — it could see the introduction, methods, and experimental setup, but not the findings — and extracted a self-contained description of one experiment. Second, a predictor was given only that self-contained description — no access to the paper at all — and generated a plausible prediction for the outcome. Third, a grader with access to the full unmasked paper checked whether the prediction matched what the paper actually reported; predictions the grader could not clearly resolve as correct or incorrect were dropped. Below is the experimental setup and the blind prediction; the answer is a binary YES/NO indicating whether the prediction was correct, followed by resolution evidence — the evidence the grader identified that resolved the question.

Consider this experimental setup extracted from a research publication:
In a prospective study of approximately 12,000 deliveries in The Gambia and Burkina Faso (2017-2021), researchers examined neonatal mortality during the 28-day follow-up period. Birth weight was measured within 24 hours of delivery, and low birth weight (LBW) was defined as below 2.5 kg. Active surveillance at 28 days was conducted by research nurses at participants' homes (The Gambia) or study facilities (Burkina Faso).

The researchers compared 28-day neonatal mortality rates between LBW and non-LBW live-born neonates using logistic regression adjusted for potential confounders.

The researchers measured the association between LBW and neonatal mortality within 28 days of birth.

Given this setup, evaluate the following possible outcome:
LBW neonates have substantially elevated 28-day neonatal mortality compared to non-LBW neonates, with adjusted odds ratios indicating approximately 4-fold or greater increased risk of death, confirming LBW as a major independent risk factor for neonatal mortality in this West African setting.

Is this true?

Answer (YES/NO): NO